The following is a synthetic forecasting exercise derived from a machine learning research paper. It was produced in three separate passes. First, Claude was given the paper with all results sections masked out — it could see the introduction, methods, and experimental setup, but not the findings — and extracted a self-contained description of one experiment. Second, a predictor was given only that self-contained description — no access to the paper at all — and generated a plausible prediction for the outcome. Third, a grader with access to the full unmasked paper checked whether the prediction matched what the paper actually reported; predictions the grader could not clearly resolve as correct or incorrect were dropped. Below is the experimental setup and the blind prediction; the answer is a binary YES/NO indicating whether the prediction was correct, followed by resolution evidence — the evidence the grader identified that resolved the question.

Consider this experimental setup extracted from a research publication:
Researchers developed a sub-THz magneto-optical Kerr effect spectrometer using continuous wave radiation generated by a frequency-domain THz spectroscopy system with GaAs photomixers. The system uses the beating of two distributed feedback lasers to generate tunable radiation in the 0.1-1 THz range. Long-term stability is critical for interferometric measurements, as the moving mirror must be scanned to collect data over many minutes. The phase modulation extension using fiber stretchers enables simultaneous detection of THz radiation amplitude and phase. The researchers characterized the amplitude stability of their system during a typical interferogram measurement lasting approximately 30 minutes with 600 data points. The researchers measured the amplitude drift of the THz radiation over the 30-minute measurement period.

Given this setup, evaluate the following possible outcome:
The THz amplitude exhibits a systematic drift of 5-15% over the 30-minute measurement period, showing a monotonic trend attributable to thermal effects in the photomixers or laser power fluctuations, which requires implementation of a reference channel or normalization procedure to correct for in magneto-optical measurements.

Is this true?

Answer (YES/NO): NO